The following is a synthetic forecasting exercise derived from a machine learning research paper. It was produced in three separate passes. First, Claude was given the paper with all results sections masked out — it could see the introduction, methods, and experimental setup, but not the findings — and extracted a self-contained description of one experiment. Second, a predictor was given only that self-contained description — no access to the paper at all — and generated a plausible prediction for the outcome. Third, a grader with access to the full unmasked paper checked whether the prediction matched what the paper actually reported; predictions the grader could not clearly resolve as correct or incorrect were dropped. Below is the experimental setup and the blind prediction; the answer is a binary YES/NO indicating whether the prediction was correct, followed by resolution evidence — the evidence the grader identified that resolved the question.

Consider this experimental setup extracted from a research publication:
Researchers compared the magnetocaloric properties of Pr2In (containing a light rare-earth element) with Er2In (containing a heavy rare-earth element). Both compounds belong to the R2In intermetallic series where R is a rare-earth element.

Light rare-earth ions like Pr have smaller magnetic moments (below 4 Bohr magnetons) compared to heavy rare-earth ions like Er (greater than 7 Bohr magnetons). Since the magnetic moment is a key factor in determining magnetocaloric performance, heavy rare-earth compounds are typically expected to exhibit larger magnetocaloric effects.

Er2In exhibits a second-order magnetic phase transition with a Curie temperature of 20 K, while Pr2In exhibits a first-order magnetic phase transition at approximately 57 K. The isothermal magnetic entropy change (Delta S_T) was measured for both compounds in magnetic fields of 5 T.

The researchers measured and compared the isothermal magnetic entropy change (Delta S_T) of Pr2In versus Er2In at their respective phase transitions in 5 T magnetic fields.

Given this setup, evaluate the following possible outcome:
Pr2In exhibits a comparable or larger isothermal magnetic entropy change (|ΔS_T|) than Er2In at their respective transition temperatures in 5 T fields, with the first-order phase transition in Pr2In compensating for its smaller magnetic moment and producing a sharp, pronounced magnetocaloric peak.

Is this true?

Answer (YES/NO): YES